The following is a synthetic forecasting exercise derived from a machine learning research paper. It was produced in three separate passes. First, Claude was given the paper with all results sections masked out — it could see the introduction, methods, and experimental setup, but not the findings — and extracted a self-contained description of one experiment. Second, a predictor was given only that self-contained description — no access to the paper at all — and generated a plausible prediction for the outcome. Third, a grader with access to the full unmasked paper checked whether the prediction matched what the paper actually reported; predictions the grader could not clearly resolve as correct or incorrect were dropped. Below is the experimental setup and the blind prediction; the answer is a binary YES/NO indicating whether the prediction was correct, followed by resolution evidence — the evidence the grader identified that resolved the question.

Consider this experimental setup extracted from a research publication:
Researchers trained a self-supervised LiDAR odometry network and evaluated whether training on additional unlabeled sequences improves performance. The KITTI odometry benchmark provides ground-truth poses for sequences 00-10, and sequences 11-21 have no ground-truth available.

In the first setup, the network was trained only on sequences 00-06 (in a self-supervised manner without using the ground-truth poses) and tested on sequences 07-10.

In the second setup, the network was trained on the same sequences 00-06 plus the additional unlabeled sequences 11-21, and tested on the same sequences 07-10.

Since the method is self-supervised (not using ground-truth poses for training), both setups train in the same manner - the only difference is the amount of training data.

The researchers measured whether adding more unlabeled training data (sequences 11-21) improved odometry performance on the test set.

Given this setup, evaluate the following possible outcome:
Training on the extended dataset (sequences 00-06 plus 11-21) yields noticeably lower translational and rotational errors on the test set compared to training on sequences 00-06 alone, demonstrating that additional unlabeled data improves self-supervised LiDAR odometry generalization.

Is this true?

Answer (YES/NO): YES